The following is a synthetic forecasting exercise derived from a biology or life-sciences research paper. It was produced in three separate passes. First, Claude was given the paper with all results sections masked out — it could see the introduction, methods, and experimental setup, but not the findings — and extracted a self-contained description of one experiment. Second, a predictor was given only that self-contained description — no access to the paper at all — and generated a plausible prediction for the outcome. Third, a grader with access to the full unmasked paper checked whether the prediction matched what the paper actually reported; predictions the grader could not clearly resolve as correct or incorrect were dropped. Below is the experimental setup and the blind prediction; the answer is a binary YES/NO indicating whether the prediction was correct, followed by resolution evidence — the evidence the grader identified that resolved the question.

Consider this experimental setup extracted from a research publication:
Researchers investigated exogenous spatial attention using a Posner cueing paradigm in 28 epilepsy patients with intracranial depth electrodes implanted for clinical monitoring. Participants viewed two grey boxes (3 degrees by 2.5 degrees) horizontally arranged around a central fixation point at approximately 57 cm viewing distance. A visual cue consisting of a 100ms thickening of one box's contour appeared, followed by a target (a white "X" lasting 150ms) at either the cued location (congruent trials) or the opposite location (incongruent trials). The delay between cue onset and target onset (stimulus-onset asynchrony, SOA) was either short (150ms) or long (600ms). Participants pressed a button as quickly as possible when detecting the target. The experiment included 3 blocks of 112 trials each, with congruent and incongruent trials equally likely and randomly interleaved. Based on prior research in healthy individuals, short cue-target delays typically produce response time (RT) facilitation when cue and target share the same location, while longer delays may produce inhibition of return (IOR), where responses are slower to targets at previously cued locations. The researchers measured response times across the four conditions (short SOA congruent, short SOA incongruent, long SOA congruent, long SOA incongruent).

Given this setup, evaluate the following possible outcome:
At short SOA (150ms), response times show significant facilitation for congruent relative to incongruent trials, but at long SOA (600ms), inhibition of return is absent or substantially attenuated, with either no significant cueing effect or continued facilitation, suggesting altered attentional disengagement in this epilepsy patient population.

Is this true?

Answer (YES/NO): NO